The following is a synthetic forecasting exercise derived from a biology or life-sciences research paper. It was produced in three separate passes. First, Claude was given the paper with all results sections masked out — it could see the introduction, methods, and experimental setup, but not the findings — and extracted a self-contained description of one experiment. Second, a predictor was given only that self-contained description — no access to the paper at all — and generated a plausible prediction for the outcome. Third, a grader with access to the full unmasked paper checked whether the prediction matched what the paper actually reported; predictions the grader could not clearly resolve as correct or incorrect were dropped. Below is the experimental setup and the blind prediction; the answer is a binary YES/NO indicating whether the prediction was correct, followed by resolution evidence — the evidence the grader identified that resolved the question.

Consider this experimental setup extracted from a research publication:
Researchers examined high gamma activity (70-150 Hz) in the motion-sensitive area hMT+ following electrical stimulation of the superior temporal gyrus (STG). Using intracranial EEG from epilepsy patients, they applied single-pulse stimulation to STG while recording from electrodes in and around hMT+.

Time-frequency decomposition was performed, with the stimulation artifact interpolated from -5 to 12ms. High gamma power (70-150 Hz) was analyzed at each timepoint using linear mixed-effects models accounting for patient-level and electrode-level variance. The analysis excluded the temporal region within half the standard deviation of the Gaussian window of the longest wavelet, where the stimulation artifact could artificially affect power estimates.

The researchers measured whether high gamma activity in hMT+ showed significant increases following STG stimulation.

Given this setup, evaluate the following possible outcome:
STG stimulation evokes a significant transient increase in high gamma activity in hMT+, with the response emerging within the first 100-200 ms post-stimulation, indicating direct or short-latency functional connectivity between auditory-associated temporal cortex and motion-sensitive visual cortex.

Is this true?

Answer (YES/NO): NO